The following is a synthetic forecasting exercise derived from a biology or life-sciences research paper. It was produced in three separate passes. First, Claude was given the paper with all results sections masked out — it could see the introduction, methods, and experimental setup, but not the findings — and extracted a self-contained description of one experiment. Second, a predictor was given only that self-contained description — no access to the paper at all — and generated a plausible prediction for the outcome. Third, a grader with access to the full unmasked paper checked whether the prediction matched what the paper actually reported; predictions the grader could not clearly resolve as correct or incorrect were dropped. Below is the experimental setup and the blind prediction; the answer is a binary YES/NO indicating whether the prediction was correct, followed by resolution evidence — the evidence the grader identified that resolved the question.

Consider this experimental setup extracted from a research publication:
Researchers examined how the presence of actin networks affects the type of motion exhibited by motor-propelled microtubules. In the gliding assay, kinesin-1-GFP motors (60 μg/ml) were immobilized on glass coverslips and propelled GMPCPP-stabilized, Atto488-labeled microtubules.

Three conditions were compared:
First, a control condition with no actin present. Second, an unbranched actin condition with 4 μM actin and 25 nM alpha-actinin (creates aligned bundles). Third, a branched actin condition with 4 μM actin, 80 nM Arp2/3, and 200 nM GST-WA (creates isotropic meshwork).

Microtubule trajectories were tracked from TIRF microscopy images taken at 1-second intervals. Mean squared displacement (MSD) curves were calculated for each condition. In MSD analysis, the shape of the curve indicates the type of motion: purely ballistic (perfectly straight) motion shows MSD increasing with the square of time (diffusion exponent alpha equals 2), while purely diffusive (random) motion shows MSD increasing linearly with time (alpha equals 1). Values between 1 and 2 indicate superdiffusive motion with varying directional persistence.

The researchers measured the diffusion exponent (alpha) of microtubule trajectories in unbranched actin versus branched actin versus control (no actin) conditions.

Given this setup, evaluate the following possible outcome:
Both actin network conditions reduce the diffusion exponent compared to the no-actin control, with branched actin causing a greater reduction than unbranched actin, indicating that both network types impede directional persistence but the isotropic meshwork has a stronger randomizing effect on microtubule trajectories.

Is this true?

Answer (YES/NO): NO